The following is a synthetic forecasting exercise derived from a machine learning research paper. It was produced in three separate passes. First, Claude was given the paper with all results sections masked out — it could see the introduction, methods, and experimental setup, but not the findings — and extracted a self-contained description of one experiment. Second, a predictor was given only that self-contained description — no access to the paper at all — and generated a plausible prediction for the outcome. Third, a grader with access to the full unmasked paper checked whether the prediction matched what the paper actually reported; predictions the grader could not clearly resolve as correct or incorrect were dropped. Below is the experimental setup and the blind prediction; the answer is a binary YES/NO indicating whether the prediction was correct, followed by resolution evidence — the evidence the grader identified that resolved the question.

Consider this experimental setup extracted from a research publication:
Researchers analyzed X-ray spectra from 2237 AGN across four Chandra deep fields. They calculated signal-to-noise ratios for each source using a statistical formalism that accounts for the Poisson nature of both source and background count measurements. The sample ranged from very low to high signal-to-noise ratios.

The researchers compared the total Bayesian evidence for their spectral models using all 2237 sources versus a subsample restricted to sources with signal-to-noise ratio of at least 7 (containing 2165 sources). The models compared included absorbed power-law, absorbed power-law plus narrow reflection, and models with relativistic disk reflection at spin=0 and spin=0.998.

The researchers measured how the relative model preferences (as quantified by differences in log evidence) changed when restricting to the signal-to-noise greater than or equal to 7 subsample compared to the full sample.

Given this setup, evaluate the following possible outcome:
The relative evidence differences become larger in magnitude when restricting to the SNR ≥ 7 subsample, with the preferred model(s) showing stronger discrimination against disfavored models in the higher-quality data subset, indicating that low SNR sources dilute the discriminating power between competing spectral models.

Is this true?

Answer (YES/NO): NO